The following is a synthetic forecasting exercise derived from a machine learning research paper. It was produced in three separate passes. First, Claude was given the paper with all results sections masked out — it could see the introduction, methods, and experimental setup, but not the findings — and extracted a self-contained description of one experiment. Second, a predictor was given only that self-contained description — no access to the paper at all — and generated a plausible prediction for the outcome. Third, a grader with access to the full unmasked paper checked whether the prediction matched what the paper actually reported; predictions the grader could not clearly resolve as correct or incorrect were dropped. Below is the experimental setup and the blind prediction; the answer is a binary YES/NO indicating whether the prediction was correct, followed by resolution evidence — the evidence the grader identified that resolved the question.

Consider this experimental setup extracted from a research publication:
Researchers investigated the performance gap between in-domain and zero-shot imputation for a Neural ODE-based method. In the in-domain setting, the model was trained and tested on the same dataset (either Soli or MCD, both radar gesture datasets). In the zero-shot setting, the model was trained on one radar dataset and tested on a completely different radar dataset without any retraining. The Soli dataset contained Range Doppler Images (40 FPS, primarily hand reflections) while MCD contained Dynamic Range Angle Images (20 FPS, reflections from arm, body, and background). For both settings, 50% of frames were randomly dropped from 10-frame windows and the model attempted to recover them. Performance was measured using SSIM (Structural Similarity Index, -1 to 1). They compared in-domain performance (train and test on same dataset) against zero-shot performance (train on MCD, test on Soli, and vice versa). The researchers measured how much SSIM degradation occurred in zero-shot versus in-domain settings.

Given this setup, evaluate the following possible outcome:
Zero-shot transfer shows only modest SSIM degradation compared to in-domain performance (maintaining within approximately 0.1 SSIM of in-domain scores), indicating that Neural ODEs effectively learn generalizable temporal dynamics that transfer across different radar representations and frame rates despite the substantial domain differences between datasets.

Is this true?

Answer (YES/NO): YES